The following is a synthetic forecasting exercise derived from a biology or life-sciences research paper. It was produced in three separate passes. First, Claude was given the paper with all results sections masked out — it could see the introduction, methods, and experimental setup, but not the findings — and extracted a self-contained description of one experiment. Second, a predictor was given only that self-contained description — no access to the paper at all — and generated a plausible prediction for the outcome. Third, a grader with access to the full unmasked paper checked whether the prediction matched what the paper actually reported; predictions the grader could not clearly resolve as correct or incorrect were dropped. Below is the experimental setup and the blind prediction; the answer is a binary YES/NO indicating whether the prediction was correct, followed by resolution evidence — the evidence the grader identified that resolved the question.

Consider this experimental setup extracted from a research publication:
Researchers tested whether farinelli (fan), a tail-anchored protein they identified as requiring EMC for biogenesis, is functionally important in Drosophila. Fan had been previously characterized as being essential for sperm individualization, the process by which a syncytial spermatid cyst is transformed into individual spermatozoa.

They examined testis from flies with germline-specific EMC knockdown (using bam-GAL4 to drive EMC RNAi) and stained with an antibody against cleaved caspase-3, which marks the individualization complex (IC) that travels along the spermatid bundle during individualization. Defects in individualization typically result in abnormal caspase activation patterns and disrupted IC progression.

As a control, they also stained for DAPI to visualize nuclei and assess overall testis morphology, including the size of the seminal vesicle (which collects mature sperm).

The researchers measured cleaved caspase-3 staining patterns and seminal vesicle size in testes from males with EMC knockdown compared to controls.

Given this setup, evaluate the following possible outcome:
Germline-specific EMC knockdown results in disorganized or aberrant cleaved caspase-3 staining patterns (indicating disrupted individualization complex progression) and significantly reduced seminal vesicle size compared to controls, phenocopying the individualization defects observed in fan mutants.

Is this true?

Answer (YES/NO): NO